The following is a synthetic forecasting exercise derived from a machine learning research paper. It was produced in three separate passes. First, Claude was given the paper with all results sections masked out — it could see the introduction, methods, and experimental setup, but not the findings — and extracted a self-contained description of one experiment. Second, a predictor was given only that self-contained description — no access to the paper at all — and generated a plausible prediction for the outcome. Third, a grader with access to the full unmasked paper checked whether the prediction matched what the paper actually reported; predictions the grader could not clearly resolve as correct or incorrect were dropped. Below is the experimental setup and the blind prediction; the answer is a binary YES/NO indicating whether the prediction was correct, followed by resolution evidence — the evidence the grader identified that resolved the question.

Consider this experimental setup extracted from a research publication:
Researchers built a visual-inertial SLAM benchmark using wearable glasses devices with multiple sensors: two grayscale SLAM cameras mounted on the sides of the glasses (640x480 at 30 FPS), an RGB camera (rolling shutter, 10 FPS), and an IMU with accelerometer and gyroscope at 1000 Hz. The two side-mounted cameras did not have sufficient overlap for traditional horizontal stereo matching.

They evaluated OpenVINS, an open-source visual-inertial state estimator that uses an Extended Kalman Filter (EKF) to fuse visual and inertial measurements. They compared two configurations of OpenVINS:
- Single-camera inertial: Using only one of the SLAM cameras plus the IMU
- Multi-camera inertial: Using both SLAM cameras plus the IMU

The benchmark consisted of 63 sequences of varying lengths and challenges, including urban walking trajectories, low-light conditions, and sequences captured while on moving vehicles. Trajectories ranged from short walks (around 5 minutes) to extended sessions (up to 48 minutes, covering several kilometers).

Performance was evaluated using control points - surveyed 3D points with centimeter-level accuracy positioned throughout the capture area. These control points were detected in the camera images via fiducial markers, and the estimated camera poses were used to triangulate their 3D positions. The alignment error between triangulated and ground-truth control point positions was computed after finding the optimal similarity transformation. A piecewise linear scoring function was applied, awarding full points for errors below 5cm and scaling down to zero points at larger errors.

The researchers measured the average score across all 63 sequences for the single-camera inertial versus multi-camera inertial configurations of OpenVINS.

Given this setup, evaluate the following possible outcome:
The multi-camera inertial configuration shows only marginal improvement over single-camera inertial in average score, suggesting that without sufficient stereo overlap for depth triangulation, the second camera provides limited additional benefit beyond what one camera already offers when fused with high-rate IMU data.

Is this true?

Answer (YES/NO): NO